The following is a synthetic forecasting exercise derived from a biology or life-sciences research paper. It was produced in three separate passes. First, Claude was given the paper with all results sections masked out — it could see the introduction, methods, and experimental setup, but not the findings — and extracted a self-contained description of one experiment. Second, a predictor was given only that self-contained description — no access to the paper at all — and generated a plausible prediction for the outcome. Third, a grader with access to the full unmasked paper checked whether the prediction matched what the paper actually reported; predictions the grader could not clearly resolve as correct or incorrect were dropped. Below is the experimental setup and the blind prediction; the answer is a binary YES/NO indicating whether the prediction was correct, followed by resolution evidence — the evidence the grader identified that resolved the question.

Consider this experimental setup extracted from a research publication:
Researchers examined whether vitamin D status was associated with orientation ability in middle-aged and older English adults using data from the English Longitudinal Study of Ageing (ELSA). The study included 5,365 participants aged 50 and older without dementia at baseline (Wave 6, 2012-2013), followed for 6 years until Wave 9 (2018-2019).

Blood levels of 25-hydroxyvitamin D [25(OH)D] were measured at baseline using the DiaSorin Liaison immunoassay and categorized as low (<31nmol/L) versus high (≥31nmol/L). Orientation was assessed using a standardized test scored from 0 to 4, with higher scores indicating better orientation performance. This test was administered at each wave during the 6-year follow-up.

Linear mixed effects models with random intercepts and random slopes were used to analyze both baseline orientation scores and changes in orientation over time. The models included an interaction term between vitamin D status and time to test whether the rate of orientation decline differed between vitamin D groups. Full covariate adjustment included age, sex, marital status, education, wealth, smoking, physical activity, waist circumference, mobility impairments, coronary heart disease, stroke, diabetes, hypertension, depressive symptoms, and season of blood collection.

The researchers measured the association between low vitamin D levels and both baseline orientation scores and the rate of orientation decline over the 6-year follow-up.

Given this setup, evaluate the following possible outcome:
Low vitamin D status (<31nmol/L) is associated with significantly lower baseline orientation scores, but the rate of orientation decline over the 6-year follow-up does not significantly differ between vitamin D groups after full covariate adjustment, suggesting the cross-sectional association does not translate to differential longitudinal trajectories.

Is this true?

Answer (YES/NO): NO